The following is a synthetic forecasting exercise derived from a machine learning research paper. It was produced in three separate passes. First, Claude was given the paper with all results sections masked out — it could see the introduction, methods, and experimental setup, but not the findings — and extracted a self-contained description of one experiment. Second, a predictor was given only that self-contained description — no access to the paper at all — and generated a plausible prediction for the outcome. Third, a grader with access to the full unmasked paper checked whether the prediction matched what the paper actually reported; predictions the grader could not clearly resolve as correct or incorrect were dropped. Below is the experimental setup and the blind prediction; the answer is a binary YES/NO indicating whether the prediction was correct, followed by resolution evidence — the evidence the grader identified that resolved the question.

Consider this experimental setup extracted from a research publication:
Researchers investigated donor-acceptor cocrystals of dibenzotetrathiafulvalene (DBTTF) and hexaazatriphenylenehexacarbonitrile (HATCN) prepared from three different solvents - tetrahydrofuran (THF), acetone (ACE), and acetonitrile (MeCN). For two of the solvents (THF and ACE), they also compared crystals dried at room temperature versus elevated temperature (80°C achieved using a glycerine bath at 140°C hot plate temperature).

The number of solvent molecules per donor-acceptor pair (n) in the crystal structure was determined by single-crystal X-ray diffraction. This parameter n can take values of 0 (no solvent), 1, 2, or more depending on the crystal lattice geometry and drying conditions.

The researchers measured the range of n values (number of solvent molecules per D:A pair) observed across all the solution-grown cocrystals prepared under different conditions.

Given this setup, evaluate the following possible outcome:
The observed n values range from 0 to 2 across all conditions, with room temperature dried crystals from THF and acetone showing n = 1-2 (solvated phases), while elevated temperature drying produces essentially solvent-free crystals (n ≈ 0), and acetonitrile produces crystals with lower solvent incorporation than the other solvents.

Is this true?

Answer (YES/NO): NO